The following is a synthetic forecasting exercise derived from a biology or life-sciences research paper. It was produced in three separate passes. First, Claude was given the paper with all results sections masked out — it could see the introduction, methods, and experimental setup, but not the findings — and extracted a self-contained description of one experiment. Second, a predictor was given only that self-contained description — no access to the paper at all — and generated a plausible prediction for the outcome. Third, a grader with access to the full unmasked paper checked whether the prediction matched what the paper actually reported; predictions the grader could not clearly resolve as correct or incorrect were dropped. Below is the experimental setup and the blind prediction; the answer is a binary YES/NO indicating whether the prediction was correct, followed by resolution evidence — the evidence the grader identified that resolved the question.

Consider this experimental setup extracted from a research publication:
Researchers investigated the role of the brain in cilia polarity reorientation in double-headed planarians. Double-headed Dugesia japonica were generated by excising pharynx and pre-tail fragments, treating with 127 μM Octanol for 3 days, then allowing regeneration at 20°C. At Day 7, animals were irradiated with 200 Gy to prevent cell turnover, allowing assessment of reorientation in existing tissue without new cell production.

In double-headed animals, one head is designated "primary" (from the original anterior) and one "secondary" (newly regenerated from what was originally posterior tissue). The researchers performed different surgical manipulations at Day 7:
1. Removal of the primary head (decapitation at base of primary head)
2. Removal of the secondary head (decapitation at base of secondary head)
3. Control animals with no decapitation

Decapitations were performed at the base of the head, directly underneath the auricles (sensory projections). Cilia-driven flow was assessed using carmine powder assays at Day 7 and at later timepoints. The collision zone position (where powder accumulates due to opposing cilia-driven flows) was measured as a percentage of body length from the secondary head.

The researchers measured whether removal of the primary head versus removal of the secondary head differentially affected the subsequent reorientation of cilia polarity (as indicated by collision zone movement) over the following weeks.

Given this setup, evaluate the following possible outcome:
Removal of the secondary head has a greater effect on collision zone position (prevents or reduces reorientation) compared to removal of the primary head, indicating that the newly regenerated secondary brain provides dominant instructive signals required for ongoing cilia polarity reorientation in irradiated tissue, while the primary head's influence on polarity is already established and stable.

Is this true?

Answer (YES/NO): YES